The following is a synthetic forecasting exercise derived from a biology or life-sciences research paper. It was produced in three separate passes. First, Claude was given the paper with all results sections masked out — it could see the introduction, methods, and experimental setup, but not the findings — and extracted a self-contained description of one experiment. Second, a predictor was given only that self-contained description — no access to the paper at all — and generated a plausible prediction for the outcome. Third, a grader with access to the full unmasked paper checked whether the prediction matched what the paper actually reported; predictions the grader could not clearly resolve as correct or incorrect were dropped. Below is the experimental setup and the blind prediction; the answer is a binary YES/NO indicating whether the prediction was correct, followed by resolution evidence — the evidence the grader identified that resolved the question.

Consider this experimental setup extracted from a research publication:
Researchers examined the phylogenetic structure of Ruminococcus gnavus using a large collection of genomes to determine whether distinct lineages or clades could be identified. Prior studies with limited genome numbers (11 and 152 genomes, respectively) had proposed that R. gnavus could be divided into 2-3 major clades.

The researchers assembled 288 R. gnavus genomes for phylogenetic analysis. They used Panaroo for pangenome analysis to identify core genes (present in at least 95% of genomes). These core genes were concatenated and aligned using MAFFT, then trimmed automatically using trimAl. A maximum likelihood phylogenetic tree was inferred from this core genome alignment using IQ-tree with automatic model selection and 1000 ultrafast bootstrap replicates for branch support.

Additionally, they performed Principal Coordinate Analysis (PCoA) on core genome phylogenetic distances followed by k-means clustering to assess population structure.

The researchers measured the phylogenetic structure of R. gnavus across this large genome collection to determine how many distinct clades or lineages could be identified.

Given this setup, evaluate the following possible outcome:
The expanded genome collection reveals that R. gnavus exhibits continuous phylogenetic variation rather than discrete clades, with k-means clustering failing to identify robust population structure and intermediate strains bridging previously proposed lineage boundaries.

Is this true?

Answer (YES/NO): NO